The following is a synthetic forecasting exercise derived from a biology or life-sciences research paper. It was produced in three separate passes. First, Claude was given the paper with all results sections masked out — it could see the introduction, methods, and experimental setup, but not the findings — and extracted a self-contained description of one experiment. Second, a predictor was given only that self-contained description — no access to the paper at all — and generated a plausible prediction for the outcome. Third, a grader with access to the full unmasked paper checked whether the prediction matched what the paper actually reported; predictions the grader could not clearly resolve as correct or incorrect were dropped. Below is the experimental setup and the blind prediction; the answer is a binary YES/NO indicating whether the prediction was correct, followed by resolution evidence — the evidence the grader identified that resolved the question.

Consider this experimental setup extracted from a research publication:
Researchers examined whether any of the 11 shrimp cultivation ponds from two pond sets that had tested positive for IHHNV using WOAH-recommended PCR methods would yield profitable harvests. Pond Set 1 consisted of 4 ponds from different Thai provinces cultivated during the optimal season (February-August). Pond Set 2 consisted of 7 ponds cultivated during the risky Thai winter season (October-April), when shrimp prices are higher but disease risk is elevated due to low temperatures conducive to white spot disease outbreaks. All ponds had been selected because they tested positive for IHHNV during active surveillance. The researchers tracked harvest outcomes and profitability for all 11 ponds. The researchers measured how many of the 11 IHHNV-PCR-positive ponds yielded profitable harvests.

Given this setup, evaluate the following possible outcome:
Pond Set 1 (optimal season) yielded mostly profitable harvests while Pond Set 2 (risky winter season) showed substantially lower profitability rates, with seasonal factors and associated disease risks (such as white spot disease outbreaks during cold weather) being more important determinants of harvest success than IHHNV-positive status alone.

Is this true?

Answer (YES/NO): NO